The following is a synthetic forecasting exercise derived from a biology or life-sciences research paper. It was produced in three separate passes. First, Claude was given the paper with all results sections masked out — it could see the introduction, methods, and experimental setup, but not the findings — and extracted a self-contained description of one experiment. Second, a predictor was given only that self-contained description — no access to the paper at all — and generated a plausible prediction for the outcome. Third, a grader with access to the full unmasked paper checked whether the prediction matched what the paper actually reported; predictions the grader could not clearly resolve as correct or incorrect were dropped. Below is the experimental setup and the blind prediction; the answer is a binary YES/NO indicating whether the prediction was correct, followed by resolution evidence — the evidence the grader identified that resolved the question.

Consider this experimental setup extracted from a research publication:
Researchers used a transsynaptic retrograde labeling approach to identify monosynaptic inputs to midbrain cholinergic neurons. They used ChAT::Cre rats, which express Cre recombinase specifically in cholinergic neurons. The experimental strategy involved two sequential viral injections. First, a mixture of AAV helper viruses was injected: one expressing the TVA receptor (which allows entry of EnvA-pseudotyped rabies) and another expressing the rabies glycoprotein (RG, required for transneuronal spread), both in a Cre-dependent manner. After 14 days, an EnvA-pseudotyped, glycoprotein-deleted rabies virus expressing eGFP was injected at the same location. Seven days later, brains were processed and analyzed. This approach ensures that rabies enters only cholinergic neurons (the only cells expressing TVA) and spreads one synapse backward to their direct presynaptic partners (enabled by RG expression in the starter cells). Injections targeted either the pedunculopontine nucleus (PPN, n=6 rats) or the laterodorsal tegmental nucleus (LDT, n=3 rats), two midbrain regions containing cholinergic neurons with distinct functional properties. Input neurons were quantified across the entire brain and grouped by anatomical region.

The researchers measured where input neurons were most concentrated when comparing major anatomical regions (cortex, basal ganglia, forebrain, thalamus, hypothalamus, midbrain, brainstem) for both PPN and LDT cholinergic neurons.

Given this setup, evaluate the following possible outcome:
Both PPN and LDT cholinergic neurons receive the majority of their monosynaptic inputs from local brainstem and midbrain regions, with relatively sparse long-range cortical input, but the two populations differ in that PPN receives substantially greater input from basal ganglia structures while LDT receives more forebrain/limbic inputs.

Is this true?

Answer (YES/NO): NO